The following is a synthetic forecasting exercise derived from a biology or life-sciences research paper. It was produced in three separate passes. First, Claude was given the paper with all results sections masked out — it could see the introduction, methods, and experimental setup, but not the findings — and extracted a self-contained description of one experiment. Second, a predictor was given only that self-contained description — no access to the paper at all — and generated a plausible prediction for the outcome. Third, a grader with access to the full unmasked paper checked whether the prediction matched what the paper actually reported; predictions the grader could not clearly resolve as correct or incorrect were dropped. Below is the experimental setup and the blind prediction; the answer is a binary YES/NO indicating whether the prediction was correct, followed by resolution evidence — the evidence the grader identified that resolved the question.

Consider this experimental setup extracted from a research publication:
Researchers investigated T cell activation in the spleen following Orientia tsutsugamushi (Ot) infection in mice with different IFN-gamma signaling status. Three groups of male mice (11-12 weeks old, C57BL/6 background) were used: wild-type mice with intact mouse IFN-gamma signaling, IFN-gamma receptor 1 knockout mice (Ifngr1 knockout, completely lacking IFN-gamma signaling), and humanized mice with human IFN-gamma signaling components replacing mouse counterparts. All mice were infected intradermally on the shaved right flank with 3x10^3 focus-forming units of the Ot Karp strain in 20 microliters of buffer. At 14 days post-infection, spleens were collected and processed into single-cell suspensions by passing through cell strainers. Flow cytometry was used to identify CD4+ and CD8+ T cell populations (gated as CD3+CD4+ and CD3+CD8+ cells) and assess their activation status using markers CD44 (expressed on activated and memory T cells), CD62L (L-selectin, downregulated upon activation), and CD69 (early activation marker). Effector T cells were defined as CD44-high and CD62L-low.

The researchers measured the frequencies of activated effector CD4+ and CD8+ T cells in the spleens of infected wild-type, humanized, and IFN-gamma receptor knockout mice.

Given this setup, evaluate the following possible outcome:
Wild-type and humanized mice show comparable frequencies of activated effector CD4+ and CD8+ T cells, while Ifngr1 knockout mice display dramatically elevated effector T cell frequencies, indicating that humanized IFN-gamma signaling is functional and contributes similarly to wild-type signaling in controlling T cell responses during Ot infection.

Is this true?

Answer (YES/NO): NO